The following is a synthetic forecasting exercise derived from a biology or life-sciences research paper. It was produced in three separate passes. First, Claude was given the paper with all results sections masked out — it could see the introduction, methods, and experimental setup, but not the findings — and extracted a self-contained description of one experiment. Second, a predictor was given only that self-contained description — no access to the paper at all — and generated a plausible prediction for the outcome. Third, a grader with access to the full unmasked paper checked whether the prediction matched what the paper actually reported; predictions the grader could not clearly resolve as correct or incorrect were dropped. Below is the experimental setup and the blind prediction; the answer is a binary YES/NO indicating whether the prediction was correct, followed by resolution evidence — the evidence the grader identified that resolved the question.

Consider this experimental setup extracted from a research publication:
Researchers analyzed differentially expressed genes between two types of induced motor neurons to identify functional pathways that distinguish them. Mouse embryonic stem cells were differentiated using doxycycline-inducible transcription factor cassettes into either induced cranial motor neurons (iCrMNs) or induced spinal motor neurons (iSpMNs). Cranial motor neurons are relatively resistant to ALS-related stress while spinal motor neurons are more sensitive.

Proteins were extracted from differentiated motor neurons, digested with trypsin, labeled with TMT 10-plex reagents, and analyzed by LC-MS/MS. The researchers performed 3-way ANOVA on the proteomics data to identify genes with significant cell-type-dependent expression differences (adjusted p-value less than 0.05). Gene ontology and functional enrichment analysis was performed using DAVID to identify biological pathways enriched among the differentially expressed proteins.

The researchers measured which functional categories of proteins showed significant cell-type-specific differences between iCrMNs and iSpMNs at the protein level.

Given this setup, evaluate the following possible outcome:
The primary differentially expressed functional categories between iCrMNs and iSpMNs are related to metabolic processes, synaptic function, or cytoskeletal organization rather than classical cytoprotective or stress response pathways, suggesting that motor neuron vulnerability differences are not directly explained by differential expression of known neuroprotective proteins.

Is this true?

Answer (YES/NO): NO